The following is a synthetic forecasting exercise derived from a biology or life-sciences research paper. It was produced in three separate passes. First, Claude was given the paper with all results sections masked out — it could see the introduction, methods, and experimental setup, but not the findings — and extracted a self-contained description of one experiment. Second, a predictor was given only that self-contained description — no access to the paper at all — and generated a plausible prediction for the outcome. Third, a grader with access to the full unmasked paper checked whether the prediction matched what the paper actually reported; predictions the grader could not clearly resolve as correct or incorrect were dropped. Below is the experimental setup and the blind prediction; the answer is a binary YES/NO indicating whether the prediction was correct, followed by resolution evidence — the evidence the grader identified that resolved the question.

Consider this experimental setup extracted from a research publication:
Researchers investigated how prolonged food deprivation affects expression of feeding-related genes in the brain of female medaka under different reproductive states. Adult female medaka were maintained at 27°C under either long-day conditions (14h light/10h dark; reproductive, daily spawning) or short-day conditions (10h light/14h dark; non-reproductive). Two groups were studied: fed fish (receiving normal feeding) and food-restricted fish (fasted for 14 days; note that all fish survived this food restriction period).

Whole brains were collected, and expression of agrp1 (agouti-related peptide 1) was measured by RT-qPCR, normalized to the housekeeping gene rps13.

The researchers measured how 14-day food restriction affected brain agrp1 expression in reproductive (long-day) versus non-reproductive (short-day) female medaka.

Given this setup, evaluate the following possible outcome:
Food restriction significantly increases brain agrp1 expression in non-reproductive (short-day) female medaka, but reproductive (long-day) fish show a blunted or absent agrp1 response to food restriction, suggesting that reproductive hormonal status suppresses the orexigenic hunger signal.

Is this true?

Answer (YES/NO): NO